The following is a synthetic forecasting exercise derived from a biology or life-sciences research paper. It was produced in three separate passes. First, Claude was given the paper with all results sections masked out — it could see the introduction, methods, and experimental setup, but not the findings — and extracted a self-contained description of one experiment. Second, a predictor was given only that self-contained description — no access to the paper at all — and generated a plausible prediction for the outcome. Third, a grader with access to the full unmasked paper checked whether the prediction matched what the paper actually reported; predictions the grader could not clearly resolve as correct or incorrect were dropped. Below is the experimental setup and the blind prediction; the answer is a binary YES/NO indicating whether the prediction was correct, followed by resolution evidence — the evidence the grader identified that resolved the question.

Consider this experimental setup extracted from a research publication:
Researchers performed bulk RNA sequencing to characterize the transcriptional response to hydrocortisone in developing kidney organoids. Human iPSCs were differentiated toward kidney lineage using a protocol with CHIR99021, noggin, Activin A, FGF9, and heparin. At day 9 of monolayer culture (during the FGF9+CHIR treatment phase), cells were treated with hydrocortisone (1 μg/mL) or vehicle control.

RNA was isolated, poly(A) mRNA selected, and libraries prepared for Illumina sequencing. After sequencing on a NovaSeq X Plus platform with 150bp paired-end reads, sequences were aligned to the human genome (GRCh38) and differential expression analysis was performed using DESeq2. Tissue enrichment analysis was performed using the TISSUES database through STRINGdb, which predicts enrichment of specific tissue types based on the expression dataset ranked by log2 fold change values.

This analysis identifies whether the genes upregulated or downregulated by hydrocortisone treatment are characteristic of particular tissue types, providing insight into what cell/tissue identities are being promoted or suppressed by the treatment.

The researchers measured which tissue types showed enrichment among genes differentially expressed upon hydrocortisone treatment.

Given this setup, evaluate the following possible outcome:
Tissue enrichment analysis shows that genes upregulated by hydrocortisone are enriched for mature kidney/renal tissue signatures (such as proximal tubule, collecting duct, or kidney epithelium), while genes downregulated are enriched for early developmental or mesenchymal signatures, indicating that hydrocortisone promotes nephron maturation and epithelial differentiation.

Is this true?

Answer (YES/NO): NO